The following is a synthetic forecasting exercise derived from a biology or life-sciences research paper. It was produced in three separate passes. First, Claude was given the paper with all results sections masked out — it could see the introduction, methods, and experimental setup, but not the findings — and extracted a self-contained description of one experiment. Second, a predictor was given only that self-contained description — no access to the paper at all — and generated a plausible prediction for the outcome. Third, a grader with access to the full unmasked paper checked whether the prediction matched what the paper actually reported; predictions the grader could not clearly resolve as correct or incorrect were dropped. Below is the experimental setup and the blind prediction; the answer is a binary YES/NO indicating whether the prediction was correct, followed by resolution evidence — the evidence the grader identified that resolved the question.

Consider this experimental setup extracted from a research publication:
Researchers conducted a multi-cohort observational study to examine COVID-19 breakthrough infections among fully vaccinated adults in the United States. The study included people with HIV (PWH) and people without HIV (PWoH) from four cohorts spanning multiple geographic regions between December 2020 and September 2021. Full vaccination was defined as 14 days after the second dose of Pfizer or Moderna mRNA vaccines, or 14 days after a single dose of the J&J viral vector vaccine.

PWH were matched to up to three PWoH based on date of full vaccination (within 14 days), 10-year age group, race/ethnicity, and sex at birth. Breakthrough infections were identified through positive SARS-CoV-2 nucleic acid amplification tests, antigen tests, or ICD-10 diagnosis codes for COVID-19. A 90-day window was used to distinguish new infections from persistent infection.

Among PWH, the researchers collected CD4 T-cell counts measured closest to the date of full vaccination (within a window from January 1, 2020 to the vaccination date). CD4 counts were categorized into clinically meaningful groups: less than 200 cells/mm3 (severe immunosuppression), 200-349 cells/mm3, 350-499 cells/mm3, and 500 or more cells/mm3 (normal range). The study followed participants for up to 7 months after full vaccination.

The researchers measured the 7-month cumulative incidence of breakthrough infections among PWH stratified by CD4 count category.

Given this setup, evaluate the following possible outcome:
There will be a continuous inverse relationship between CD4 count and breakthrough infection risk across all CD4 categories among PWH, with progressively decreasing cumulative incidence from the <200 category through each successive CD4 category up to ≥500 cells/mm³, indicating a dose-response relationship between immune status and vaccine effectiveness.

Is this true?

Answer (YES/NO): NO